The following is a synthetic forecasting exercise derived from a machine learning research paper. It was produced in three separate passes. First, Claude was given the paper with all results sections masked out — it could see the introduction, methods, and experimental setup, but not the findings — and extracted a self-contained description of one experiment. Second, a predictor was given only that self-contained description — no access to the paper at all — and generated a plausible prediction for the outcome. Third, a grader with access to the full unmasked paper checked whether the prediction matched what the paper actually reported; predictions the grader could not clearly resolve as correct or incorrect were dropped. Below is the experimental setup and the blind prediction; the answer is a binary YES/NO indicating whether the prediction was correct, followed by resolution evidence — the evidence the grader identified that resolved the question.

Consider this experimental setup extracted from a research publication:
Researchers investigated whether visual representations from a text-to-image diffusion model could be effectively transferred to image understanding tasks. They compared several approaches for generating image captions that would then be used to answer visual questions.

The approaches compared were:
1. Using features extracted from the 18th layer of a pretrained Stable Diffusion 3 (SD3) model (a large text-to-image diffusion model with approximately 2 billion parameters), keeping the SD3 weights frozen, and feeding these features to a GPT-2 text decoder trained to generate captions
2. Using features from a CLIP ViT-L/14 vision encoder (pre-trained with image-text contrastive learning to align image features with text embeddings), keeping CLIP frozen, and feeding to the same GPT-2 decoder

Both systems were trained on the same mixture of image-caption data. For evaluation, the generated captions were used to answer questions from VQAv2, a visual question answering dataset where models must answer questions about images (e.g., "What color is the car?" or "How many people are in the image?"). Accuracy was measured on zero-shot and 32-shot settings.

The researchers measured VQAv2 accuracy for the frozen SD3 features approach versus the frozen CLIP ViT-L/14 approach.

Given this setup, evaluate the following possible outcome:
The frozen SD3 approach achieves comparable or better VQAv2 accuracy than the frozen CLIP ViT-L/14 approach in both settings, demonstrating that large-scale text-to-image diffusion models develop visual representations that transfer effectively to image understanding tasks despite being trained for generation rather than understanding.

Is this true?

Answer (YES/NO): NO